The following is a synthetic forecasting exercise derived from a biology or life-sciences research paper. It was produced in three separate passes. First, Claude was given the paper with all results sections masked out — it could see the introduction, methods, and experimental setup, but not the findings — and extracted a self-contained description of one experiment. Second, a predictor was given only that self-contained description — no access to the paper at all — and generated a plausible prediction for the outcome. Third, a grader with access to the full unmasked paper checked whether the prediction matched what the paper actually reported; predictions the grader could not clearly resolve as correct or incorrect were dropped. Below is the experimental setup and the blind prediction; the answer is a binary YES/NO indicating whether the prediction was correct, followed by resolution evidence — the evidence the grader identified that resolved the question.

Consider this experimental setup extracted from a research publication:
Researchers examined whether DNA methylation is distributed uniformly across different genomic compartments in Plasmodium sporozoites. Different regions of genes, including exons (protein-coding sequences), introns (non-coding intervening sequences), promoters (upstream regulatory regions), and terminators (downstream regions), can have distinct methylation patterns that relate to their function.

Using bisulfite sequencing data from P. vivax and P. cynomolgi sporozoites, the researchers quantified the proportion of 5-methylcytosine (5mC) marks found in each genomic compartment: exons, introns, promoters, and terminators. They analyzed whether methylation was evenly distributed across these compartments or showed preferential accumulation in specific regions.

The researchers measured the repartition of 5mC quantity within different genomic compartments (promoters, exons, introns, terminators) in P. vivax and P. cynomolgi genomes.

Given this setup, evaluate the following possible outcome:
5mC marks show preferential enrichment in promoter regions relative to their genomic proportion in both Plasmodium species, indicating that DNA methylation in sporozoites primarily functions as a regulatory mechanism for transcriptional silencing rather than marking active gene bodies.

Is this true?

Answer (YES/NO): NO